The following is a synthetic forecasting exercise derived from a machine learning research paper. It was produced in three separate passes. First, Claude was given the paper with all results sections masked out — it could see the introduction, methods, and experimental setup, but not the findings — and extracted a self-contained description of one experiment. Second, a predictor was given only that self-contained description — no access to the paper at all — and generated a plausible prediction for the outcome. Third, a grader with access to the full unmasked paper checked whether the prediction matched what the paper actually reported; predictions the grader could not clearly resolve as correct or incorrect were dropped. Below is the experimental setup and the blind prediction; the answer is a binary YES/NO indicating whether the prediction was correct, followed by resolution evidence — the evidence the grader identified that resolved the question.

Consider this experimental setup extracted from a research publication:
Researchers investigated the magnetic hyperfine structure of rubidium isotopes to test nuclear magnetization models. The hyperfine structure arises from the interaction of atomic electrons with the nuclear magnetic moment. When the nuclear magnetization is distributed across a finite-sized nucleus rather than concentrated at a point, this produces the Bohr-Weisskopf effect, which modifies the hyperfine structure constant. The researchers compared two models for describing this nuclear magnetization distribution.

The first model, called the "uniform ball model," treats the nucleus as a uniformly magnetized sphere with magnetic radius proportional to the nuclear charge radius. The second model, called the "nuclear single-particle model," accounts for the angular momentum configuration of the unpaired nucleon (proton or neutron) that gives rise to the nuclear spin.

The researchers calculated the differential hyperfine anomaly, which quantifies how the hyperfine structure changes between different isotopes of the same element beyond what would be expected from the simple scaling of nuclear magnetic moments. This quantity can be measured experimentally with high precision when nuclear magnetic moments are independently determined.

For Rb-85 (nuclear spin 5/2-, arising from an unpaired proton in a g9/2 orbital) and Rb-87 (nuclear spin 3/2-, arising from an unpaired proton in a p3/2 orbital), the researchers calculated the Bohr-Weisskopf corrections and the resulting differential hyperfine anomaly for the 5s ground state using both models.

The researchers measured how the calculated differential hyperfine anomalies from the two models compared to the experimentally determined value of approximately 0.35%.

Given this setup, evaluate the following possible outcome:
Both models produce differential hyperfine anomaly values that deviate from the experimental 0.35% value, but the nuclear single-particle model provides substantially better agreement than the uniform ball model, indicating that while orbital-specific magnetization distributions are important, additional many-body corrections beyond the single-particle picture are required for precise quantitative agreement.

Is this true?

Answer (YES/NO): NO